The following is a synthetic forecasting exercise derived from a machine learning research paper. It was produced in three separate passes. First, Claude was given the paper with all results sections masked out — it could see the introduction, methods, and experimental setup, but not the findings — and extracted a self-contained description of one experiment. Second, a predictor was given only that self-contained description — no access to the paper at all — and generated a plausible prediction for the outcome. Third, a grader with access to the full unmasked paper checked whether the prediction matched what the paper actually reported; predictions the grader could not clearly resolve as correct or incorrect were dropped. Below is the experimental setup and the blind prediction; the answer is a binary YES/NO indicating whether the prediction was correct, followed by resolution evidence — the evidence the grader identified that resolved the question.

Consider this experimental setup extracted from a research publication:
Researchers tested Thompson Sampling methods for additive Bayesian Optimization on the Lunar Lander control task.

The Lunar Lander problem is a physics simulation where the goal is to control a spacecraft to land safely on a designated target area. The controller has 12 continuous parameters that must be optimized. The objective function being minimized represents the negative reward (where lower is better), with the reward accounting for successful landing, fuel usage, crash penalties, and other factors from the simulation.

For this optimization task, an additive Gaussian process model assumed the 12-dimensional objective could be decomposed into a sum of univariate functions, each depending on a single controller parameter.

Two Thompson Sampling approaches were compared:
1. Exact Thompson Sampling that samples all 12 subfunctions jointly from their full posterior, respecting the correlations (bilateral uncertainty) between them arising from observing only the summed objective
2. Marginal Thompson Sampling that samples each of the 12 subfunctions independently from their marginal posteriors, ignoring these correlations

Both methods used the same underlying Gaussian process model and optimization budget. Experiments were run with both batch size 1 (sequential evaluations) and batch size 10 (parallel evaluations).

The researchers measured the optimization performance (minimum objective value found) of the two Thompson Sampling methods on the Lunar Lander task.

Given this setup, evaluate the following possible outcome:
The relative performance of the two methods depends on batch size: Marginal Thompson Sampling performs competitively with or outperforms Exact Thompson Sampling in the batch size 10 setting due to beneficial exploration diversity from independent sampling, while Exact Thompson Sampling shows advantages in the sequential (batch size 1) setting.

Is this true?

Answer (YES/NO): NO